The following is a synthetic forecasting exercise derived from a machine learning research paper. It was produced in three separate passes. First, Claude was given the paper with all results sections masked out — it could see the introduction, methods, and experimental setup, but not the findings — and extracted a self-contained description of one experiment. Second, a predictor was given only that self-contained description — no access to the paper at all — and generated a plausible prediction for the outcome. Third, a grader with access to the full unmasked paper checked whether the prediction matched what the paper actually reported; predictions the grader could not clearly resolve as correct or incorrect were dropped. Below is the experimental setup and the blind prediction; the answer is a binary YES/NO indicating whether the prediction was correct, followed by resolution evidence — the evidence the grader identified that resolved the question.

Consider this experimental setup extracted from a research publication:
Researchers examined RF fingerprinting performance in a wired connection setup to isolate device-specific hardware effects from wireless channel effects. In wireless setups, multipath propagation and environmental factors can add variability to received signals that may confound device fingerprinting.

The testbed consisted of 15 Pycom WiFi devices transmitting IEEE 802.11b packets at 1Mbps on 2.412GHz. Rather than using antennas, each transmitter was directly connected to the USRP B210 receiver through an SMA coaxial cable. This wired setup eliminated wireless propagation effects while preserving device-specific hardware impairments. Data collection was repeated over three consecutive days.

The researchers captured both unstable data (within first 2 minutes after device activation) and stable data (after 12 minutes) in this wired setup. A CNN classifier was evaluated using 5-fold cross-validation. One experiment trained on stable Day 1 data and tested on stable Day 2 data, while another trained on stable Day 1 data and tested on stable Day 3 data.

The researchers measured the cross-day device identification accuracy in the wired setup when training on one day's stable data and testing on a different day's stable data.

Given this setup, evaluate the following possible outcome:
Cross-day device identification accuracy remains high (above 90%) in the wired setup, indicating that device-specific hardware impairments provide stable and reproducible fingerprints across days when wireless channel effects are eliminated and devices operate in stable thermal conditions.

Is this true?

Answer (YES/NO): YES